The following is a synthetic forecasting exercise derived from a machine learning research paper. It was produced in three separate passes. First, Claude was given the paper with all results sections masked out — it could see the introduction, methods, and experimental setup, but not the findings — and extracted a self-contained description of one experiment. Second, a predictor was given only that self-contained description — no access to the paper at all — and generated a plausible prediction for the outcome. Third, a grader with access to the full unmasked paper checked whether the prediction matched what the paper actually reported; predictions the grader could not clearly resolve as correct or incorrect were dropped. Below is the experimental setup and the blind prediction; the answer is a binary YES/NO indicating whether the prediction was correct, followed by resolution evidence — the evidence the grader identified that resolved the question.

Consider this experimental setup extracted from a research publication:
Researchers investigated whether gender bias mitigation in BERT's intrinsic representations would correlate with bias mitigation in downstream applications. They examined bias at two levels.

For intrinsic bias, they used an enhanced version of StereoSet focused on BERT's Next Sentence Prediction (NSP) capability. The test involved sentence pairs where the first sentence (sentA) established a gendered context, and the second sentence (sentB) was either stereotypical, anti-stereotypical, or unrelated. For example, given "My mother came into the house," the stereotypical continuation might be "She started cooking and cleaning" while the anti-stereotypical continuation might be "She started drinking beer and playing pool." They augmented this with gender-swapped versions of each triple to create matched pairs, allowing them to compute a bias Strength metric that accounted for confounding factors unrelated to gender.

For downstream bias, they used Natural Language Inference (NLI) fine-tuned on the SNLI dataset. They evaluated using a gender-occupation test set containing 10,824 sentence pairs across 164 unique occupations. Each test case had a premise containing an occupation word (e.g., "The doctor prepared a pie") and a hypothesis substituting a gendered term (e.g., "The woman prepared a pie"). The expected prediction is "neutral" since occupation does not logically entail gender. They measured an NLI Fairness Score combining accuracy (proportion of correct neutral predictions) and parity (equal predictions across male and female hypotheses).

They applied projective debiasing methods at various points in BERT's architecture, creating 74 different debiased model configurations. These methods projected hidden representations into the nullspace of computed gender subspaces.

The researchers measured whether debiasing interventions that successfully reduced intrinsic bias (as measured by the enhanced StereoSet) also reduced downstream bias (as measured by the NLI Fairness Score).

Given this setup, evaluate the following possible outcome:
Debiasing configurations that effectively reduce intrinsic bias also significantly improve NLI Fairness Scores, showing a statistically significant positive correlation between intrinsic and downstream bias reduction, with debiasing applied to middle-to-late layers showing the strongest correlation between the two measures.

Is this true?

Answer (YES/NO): NO